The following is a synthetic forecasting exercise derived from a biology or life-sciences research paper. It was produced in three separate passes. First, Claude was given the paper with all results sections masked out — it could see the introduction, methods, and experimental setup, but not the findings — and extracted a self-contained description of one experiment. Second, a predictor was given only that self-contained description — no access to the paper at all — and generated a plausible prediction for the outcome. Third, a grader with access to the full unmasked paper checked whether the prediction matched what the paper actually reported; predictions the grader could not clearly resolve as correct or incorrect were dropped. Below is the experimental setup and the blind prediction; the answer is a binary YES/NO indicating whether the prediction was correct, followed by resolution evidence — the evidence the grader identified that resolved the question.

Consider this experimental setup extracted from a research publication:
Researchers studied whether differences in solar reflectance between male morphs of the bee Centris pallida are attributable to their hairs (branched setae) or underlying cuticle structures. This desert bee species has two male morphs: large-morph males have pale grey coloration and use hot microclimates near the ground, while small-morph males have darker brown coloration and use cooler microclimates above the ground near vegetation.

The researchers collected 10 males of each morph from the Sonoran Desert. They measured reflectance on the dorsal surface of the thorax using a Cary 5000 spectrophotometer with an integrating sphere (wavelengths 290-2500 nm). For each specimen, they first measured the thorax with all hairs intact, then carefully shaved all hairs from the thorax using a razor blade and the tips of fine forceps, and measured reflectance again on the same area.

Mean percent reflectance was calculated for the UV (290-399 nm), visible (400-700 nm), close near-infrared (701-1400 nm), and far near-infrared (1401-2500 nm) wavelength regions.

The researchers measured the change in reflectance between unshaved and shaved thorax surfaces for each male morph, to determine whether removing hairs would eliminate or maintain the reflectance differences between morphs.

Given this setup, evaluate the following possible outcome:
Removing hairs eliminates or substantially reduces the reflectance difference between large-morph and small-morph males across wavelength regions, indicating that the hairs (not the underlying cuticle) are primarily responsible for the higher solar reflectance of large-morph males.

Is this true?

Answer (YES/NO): YES